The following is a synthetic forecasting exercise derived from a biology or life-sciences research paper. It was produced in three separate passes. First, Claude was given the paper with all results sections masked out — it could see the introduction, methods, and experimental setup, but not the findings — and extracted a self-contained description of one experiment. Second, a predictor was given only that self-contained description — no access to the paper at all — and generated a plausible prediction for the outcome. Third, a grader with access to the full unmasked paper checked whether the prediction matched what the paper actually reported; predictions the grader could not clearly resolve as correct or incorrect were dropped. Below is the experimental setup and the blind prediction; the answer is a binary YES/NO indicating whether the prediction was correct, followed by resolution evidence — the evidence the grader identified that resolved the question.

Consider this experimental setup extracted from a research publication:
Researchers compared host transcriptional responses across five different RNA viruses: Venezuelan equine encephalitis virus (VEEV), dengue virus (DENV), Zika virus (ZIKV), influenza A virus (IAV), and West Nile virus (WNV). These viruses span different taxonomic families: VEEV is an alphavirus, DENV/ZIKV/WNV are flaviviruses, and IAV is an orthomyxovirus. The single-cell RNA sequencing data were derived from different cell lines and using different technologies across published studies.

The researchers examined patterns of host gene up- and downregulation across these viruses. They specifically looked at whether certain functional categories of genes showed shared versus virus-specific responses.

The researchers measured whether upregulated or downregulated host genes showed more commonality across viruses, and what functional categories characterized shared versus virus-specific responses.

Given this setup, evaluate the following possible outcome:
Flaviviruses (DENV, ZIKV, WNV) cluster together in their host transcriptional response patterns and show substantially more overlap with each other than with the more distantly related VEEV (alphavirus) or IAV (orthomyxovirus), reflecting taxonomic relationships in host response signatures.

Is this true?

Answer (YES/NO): YES